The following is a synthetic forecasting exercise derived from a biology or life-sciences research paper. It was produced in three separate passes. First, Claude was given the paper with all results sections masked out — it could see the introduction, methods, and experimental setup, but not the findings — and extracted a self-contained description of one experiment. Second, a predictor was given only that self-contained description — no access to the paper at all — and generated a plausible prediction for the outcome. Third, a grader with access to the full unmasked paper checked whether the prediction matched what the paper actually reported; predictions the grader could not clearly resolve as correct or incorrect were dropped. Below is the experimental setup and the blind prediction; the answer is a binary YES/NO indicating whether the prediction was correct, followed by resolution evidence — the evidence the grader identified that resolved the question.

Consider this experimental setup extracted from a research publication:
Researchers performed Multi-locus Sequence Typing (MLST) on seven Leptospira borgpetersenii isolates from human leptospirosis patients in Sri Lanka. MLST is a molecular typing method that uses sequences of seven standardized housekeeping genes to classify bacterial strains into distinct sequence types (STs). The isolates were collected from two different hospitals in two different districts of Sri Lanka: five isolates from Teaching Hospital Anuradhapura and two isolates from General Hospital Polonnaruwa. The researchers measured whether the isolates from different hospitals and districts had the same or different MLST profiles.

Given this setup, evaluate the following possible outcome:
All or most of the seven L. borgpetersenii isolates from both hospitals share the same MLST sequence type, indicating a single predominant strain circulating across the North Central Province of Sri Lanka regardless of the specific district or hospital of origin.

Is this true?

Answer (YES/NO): YES